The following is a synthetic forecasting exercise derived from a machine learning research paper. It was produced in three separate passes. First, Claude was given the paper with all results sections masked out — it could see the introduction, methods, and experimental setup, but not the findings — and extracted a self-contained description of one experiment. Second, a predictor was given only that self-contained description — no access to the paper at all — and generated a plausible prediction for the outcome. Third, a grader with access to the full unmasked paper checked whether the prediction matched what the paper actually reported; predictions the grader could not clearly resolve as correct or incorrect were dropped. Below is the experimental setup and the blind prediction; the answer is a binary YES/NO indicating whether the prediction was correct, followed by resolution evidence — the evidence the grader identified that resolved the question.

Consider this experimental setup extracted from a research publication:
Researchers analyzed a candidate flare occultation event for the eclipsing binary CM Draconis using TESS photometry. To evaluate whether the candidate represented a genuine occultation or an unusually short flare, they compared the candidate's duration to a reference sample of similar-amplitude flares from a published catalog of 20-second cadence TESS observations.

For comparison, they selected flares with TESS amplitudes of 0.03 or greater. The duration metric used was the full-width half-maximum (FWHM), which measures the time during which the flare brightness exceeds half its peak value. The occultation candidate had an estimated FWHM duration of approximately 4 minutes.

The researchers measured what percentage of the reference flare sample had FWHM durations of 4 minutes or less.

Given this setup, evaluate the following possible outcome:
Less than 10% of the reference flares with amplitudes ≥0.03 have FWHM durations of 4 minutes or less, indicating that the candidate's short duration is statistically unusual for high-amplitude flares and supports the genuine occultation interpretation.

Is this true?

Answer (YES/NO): NO